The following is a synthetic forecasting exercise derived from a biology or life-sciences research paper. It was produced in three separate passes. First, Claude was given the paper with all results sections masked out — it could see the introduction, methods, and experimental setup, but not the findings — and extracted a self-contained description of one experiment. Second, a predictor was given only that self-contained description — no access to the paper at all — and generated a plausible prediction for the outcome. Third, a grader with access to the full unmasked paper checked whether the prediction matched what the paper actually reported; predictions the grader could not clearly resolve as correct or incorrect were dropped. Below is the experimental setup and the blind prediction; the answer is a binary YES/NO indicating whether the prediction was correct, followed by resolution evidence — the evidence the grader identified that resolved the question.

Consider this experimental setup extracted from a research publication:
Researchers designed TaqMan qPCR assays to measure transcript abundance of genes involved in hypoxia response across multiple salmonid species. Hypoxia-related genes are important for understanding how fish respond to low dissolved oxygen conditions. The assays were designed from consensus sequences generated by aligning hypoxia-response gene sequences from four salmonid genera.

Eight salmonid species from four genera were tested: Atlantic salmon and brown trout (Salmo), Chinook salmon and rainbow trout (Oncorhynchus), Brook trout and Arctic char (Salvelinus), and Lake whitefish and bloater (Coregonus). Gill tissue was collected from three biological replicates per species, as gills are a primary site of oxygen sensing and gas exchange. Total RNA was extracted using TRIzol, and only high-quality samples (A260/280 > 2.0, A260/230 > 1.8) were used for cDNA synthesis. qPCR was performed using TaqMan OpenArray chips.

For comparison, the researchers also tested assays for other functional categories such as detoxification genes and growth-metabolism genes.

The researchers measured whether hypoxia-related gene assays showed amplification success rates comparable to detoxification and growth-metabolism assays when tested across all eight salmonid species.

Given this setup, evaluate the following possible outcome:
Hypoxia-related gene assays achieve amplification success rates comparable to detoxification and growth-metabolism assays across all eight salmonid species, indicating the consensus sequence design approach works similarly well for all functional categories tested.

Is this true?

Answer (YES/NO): NO